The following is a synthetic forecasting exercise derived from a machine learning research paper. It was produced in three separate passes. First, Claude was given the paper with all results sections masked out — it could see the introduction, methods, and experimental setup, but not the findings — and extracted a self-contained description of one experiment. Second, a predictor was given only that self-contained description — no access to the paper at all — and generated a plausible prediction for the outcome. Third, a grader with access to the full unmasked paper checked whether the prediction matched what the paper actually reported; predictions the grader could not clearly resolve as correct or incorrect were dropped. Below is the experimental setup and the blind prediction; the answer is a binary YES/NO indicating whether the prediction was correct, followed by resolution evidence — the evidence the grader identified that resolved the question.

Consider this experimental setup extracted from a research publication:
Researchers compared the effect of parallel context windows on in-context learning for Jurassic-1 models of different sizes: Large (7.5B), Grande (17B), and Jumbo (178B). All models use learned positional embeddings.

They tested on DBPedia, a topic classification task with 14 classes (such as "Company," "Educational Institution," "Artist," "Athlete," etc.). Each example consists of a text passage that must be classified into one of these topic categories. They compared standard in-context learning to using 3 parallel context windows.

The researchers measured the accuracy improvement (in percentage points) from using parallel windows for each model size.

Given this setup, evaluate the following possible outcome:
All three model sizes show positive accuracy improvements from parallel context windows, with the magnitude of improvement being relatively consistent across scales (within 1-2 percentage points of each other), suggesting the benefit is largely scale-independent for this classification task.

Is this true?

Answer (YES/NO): NO